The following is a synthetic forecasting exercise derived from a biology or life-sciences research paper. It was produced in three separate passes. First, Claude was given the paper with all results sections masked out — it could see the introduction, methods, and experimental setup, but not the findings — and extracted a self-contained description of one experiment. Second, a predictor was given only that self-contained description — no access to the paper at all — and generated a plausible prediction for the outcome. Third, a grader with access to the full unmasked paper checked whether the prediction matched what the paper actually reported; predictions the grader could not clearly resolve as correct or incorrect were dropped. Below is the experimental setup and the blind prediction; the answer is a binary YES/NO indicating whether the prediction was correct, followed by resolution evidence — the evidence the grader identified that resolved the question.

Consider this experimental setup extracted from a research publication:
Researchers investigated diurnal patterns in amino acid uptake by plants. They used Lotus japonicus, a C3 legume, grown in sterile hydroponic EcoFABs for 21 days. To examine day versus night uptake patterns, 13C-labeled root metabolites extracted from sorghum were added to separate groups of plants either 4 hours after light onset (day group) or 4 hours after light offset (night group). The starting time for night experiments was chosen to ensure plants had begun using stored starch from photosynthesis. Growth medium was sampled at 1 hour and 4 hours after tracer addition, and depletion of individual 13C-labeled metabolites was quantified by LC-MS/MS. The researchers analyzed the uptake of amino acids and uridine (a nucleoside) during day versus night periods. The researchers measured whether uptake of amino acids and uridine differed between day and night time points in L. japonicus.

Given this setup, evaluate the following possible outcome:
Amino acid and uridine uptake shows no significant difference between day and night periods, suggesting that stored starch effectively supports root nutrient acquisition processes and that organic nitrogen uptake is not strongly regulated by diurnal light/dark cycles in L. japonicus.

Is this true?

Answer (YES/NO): NO